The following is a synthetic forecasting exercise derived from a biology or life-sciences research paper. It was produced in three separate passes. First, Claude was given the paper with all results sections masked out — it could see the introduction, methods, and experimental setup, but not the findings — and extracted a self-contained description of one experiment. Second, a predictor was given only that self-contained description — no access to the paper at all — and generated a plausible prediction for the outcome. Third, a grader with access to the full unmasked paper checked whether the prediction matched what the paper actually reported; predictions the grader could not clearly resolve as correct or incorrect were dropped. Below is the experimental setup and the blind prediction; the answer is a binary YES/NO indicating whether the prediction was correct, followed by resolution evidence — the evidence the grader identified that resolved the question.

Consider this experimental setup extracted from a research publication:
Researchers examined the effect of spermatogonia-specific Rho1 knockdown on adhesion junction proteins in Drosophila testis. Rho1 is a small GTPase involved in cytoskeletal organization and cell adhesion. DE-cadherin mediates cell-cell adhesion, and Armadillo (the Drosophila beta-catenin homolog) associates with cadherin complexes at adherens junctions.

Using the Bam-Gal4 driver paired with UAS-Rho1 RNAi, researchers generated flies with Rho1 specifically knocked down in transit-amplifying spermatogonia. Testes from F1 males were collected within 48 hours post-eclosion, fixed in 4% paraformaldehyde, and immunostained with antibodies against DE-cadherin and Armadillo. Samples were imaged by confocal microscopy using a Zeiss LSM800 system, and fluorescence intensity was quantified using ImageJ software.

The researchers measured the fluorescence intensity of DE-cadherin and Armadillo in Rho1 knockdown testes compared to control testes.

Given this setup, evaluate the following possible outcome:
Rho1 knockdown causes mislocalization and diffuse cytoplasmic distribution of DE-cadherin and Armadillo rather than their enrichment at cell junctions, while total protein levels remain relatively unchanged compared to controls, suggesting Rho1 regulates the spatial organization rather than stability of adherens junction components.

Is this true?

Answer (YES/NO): NO